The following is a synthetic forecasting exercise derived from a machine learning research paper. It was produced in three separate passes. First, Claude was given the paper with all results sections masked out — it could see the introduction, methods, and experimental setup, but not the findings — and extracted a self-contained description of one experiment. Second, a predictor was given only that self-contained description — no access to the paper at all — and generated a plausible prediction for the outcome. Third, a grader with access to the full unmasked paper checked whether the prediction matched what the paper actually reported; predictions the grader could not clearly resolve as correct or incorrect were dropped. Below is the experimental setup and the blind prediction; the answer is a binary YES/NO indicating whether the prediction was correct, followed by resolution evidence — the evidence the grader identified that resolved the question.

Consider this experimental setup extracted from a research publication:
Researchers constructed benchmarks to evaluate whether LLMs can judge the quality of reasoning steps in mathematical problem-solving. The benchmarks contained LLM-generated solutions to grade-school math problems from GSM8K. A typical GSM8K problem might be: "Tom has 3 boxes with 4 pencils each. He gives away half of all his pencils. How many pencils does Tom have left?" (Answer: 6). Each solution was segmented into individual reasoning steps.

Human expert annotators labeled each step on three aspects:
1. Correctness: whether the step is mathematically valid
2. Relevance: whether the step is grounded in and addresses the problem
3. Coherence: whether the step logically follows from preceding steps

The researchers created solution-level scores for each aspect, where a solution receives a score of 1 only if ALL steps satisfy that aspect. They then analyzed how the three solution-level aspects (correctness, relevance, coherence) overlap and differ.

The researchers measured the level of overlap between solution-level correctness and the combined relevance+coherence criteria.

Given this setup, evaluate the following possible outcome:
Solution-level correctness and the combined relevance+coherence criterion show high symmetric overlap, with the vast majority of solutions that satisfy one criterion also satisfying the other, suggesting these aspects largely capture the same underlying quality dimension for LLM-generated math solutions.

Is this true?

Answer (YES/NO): NO